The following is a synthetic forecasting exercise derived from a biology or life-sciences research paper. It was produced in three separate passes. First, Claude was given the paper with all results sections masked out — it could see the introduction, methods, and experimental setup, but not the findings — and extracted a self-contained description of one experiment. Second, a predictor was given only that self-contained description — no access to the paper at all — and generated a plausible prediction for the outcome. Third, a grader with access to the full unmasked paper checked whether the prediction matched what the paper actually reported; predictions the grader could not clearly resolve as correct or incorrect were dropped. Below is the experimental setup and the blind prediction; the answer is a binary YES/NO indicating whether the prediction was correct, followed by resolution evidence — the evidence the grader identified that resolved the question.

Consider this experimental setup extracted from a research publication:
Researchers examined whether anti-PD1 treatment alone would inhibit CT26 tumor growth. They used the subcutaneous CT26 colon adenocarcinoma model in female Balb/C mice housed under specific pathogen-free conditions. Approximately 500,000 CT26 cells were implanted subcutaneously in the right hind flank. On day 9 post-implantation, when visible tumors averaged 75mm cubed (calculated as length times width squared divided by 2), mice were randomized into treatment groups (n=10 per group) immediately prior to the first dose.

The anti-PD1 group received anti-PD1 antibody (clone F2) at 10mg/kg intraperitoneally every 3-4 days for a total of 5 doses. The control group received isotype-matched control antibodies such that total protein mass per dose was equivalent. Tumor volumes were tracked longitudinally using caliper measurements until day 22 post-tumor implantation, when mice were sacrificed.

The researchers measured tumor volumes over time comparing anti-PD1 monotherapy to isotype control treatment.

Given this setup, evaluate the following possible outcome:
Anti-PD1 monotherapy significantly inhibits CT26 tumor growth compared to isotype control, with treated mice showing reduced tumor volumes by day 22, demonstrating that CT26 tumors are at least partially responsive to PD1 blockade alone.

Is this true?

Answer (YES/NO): NO